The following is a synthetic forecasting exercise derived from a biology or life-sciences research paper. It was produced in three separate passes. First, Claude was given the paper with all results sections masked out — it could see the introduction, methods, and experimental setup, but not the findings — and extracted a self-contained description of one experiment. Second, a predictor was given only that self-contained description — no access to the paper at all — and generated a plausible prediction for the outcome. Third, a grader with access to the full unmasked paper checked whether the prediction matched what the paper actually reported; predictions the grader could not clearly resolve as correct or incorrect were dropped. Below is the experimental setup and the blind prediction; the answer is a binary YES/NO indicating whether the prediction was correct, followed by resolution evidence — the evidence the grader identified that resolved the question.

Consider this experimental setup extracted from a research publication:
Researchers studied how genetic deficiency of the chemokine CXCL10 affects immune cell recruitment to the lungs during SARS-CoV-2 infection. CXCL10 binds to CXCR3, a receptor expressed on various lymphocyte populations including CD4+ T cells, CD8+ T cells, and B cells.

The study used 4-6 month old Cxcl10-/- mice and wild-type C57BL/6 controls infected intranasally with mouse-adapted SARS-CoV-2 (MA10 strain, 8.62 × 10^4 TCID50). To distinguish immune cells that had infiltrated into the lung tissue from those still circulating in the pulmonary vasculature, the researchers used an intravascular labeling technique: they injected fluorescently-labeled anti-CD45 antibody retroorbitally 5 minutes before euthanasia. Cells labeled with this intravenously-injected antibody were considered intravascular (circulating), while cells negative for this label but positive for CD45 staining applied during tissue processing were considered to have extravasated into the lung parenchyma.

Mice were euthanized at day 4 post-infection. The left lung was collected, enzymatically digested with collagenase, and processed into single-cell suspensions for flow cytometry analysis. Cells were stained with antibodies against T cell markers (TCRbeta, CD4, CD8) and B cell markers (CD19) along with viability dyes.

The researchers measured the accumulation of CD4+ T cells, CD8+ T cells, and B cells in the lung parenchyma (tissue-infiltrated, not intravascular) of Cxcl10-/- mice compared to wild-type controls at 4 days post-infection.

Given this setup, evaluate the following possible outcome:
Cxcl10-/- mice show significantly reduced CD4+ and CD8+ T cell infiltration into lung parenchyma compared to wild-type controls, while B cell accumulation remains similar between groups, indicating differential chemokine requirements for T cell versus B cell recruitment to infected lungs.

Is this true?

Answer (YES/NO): NO